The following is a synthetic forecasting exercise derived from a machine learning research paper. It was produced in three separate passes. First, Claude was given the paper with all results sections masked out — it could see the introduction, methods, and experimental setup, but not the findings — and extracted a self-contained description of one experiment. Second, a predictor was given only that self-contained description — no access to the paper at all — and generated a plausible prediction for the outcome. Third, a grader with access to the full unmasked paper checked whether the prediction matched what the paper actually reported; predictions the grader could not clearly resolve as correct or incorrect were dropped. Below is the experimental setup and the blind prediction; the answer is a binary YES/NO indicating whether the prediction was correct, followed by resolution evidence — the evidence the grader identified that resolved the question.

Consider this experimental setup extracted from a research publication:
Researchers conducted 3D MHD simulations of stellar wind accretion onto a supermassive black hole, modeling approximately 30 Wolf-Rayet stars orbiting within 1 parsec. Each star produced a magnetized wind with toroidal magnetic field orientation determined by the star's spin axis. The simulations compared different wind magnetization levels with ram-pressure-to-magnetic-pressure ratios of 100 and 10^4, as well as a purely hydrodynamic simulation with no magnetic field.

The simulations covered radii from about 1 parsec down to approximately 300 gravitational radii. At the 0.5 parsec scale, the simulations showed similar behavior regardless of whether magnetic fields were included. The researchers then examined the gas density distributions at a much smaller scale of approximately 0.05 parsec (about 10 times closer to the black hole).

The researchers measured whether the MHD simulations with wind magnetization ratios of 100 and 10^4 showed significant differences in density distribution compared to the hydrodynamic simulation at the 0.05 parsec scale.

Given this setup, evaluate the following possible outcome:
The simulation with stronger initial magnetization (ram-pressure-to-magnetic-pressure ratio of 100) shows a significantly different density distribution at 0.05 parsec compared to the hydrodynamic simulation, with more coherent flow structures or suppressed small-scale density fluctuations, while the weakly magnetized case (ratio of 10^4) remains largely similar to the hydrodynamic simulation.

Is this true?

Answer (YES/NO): NO